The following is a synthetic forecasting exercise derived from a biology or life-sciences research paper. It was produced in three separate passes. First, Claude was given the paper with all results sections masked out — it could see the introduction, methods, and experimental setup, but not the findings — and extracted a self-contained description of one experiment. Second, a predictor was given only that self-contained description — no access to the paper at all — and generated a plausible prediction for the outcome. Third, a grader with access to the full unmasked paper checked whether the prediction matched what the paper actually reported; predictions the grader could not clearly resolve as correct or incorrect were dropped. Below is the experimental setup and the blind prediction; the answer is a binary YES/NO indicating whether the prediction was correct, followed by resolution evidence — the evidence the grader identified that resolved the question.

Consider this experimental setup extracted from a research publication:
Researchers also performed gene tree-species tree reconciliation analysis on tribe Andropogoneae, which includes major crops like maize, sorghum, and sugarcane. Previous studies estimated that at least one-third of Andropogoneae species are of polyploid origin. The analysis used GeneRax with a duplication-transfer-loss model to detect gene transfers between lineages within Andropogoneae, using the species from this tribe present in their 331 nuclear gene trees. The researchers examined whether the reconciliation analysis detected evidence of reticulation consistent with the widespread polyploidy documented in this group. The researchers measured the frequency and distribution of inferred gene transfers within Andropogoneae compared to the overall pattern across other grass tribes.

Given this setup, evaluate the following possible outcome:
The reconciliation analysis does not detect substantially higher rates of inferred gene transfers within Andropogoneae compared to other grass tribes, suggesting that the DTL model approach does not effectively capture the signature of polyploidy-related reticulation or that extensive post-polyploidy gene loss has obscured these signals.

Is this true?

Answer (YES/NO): NO